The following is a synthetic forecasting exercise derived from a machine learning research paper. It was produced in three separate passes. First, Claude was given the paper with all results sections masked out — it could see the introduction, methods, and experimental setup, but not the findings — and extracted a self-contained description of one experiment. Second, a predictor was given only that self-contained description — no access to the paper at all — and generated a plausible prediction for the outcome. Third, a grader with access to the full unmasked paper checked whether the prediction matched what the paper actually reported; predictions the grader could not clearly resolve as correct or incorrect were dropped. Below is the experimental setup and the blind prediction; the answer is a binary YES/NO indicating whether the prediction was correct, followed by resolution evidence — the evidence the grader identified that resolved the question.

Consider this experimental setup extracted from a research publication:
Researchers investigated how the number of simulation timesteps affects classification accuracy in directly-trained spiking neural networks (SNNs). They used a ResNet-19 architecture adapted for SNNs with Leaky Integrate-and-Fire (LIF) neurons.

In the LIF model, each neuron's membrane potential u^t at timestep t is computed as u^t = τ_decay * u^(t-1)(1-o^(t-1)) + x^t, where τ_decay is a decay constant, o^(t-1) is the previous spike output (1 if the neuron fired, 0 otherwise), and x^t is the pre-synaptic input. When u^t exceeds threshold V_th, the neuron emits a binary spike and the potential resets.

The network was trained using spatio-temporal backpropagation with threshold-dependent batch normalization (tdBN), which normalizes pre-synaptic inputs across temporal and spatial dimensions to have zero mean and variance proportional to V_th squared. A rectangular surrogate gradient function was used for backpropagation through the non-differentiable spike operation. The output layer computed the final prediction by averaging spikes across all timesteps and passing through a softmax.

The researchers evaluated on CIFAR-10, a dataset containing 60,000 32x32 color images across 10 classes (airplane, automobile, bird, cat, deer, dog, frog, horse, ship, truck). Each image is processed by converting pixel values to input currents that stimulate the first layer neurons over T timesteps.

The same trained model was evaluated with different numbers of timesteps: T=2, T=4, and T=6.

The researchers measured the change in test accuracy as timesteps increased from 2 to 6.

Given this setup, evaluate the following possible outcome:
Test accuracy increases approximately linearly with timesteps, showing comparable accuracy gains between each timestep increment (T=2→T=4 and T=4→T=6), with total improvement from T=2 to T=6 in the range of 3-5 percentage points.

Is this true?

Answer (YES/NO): NO